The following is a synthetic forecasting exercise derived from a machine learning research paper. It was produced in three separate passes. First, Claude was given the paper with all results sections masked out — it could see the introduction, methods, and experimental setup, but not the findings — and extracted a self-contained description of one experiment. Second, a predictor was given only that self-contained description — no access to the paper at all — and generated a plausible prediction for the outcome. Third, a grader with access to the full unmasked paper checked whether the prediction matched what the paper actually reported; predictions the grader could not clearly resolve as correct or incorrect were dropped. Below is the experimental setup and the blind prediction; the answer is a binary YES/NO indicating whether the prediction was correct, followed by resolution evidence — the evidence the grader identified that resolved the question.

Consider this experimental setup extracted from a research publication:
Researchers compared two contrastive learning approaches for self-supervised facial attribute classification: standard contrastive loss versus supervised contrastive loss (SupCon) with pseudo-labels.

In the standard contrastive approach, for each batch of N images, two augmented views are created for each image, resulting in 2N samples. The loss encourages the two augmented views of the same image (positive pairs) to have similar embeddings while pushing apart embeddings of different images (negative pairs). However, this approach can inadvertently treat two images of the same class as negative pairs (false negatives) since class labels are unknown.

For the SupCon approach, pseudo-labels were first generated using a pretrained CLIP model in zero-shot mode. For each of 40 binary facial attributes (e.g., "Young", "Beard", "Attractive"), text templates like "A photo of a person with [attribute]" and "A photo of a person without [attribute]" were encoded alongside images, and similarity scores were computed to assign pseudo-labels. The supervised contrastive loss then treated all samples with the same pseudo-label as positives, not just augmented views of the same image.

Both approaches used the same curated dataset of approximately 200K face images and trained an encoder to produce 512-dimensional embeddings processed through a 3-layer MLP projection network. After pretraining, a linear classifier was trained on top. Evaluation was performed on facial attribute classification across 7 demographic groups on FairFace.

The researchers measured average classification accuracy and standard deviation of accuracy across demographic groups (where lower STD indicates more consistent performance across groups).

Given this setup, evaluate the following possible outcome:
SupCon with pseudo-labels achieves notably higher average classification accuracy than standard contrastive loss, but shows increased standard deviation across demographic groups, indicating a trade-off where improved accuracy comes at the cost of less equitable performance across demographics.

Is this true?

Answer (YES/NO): NO